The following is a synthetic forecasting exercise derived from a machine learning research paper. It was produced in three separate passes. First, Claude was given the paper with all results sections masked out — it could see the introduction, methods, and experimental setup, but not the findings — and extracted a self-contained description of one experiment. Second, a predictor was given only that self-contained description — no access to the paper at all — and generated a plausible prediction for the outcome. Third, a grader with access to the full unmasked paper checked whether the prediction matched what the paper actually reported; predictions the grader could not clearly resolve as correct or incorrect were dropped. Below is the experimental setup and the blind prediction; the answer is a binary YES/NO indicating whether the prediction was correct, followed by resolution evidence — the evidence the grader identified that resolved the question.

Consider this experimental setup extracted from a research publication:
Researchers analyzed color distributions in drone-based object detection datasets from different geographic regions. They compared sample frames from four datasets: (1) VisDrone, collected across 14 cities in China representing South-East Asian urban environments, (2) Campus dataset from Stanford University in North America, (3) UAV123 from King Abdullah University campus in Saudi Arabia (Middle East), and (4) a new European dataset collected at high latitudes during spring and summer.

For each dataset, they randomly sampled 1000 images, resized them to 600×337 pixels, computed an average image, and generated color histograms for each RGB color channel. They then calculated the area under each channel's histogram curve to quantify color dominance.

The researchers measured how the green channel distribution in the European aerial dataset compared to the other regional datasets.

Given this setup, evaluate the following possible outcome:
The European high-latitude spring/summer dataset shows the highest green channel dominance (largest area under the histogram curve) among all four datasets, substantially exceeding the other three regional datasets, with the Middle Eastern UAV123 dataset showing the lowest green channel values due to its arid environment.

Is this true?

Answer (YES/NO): NO